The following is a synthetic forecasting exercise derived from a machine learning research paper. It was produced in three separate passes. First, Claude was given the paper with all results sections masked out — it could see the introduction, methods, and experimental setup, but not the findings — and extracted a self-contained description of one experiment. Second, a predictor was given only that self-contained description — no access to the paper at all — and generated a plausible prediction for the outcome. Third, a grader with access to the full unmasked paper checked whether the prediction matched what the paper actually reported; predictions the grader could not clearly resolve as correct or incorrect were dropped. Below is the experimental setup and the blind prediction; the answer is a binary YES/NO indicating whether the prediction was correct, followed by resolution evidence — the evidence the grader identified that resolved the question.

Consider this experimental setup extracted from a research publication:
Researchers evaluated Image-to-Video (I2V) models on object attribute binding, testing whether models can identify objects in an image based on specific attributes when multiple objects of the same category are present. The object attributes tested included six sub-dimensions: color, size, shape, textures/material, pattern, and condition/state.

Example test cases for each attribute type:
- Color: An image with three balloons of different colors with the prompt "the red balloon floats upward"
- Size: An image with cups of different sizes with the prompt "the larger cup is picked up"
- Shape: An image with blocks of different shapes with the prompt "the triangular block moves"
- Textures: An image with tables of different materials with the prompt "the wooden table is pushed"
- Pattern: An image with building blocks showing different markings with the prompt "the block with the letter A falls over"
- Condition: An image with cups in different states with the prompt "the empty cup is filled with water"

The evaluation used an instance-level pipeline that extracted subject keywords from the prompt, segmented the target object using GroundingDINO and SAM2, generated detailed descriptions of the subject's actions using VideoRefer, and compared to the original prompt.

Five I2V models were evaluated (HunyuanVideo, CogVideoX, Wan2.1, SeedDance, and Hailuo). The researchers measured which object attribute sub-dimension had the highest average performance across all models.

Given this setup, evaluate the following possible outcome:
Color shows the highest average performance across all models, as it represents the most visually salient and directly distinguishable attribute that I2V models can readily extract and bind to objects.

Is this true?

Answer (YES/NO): NO